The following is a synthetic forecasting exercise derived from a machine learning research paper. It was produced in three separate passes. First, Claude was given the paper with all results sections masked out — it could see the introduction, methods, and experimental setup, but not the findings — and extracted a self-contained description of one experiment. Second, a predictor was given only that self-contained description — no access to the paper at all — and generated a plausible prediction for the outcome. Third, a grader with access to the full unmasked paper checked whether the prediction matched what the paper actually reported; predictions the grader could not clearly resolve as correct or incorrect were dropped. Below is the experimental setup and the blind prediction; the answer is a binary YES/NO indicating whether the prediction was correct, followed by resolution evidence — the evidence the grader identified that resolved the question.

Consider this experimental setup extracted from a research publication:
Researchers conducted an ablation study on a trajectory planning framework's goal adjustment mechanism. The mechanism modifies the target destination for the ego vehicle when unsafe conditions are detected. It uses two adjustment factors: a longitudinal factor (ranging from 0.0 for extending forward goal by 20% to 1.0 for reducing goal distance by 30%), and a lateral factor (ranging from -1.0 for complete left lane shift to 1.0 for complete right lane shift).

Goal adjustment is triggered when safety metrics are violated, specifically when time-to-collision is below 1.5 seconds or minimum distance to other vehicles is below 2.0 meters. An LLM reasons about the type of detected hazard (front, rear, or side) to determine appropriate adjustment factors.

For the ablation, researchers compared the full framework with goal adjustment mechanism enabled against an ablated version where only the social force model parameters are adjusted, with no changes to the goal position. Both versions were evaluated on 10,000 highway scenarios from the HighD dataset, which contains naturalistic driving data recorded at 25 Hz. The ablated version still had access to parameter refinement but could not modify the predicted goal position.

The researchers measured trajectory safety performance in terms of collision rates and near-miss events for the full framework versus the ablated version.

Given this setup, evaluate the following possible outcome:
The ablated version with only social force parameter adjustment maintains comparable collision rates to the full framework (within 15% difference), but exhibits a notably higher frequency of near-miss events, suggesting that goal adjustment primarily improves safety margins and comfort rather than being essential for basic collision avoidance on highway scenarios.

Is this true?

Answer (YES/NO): NO